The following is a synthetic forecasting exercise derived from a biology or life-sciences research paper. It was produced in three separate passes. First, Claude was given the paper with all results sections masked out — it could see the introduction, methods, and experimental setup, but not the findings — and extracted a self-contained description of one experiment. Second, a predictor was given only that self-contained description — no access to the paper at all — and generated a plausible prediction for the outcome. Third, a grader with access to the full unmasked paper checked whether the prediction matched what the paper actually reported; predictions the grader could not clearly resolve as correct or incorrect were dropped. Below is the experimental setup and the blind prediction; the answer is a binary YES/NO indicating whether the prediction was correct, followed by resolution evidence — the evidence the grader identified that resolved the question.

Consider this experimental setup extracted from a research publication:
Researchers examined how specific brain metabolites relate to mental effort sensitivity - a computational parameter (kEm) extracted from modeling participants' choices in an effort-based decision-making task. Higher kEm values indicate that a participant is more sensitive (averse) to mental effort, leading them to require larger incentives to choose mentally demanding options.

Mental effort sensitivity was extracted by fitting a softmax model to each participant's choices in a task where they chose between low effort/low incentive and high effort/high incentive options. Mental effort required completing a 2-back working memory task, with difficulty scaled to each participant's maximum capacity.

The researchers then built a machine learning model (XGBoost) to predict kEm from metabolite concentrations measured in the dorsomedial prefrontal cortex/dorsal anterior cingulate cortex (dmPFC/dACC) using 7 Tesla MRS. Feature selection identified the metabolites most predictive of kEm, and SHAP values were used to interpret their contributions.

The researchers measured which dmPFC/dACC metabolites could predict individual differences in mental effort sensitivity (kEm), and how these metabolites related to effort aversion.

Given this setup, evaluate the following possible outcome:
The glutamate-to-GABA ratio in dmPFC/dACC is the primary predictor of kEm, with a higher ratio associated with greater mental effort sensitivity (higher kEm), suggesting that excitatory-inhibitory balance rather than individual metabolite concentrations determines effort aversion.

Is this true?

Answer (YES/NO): NO